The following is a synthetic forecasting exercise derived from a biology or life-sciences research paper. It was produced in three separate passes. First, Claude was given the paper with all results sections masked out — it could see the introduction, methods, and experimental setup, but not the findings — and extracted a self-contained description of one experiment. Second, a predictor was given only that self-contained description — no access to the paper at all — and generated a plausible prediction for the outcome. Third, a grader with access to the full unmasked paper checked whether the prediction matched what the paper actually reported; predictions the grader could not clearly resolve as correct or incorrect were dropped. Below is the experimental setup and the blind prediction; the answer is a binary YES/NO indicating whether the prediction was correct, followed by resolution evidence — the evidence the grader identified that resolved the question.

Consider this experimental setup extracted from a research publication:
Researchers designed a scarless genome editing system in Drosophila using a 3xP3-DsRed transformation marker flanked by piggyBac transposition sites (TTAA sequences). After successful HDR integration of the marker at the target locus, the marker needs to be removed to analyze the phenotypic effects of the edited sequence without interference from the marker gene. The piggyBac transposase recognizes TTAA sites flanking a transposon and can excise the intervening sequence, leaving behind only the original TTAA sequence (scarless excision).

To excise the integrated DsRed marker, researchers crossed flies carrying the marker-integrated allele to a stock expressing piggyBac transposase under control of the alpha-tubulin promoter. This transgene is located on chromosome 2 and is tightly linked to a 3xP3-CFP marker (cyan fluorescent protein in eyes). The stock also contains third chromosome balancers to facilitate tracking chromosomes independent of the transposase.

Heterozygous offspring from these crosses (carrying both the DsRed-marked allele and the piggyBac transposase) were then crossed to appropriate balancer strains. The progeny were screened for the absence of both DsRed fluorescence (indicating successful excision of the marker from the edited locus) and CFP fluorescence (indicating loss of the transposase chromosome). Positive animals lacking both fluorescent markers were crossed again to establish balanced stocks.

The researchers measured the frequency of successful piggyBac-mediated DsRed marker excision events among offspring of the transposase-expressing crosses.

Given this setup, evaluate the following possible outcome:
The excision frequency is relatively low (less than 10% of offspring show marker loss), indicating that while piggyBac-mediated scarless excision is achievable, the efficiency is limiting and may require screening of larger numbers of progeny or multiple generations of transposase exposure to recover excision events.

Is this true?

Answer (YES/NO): NO